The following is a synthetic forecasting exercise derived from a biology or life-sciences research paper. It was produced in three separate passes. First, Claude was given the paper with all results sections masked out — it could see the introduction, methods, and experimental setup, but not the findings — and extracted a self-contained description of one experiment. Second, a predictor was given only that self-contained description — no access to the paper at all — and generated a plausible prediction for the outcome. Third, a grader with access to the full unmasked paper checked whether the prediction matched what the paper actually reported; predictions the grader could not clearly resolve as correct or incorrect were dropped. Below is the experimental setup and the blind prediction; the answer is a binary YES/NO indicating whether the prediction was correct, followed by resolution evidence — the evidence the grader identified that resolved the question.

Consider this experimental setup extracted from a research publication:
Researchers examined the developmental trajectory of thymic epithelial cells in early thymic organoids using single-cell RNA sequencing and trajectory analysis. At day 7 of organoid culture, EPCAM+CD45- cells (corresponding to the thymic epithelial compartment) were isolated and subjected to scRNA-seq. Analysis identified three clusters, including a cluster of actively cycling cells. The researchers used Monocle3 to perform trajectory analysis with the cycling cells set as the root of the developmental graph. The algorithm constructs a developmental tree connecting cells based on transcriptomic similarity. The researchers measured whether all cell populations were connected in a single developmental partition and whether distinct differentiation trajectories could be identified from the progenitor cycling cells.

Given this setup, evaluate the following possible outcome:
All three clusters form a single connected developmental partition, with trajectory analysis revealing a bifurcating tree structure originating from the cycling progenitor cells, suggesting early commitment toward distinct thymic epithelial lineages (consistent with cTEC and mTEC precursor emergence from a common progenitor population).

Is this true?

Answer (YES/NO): YES